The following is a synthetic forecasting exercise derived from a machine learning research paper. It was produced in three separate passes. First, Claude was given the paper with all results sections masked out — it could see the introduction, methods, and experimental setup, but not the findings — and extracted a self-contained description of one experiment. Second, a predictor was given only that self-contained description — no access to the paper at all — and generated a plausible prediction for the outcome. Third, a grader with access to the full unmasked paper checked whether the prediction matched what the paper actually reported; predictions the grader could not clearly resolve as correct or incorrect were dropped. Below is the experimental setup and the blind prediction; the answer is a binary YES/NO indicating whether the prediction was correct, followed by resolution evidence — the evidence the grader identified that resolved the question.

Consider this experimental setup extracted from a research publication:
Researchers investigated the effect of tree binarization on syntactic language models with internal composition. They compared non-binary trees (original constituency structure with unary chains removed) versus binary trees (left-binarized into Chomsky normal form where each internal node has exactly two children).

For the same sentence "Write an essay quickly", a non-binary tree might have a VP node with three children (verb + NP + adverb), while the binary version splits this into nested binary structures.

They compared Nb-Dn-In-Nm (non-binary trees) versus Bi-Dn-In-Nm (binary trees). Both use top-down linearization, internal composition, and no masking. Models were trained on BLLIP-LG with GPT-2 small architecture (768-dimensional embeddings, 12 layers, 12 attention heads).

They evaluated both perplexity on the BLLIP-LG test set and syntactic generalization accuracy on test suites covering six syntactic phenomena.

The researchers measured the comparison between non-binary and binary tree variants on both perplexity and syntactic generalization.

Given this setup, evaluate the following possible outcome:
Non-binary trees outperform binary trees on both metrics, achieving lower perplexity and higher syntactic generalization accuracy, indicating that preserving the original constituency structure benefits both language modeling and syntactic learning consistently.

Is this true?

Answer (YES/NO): NO